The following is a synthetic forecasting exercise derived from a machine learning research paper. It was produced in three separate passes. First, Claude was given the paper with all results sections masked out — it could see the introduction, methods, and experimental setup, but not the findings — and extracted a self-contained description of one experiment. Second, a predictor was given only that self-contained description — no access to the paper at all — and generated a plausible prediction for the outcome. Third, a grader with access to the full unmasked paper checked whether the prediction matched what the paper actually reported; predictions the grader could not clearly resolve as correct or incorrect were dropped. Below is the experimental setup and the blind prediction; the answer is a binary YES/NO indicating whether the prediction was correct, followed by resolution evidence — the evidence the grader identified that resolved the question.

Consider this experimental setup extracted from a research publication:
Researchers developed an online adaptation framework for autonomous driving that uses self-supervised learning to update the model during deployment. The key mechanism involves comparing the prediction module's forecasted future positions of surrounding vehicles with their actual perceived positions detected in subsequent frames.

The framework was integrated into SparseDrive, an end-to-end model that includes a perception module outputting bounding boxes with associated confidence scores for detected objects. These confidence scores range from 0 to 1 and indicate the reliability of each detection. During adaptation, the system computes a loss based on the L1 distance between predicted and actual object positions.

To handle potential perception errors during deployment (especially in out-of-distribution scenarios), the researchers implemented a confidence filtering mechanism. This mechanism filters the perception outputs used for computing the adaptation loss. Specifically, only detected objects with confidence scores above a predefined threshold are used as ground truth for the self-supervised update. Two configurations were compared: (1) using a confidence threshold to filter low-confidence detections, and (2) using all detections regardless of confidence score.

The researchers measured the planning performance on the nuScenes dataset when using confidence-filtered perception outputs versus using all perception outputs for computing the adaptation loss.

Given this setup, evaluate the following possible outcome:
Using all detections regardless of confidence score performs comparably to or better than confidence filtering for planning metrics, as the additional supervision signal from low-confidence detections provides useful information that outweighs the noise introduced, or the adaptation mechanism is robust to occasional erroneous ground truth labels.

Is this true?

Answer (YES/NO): NO